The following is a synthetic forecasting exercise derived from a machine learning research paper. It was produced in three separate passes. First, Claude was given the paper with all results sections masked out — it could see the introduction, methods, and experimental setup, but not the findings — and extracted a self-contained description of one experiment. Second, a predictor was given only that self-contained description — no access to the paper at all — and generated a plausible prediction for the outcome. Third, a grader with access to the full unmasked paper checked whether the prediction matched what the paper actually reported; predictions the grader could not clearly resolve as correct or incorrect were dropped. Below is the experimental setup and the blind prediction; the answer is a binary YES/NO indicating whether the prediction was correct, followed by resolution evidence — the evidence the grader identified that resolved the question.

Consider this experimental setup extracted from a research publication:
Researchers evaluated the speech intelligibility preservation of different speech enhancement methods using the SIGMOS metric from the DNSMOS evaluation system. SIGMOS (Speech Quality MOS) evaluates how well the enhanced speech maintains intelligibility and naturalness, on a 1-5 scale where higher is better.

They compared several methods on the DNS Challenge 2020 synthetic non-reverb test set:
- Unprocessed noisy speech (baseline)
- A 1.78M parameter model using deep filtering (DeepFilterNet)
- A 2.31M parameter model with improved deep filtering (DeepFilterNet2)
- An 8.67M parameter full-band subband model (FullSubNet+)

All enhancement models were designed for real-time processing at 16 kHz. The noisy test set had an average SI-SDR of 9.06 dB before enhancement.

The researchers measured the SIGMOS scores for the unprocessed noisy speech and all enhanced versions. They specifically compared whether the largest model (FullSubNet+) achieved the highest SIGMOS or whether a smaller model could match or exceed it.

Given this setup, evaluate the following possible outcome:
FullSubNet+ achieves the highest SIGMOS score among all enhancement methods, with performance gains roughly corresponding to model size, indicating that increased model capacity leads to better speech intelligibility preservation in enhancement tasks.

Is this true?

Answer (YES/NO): NO